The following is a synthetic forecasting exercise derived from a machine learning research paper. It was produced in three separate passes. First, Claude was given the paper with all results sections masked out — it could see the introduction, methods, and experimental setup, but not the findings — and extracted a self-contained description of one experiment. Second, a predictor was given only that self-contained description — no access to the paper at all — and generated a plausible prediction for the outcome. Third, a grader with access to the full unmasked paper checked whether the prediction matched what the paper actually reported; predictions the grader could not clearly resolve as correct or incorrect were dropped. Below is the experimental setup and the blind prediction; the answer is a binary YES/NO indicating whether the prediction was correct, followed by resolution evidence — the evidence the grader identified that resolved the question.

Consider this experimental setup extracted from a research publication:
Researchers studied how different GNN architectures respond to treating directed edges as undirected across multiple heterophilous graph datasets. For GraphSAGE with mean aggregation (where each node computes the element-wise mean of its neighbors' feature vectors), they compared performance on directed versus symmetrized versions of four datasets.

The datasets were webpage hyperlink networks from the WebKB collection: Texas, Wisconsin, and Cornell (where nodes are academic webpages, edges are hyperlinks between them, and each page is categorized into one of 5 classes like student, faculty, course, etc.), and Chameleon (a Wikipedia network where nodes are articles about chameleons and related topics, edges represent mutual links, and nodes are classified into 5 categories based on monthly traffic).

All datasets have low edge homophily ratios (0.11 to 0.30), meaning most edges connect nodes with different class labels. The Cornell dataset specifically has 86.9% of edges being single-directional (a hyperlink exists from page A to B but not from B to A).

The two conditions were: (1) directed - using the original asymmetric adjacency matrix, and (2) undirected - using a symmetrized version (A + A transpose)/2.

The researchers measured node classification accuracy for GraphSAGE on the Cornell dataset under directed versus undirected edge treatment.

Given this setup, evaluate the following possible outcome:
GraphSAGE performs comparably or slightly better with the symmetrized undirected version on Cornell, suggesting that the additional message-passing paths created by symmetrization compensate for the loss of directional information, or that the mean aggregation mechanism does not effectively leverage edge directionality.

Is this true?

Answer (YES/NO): NO